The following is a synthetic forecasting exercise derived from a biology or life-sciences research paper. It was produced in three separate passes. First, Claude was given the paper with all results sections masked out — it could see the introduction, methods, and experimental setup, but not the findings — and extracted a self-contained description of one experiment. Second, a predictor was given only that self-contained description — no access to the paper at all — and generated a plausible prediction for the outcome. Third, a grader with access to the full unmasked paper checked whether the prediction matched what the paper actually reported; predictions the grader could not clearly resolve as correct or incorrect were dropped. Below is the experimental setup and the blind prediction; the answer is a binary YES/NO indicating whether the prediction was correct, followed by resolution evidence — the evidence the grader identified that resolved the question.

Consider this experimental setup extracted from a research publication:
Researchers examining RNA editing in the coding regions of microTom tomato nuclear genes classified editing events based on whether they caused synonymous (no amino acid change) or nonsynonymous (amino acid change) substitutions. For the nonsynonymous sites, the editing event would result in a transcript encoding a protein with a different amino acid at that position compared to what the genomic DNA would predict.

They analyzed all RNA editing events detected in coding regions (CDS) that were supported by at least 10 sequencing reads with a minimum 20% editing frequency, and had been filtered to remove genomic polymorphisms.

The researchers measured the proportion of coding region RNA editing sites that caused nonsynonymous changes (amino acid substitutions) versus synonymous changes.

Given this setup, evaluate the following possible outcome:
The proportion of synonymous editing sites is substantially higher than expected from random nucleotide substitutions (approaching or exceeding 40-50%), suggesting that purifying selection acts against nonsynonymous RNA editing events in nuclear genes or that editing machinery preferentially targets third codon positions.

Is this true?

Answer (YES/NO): NO